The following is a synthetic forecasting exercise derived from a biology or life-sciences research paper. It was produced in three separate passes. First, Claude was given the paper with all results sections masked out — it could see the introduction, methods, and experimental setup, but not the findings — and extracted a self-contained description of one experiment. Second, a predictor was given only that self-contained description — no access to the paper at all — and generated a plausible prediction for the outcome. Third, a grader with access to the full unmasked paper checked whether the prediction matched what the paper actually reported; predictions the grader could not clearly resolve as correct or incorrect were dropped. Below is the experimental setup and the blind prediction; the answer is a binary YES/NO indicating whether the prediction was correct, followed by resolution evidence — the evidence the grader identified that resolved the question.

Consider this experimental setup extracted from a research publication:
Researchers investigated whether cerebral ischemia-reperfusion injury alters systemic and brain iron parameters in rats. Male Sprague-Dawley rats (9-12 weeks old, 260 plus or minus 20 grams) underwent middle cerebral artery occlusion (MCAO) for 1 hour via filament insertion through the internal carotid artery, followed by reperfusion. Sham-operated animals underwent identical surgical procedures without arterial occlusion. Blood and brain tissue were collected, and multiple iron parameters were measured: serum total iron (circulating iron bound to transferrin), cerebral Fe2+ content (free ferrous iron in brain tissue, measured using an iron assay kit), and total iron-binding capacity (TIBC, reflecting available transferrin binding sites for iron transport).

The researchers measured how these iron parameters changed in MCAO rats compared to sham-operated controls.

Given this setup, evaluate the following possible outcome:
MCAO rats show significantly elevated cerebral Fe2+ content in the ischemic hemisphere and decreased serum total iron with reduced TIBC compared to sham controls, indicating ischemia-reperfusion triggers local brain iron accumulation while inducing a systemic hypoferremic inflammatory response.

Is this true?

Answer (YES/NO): YES